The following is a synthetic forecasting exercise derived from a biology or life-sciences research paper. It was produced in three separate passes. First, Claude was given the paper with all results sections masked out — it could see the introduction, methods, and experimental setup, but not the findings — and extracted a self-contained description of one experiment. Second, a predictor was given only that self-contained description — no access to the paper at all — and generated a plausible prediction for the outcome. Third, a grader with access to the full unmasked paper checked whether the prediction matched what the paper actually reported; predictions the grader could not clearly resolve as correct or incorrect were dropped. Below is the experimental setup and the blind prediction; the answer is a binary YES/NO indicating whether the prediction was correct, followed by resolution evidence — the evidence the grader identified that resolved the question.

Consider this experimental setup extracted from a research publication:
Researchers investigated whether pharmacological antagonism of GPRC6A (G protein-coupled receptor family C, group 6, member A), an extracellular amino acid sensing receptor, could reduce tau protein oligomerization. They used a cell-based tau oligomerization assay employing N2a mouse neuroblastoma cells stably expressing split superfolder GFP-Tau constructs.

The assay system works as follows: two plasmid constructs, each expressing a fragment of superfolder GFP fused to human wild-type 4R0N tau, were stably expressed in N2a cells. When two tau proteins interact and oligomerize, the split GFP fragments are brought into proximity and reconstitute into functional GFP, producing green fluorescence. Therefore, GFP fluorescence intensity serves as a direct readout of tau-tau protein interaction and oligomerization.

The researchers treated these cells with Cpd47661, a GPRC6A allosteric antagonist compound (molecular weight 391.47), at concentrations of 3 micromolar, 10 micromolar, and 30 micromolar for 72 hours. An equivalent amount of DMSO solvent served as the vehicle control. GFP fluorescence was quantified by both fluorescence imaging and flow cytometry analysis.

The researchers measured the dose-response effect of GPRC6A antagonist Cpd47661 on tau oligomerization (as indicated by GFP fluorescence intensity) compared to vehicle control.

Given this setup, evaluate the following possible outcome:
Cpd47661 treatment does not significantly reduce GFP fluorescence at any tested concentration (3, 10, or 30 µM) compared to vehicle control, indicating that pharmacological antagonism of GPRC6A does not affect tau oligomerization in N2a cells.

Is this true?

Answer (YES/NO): NO